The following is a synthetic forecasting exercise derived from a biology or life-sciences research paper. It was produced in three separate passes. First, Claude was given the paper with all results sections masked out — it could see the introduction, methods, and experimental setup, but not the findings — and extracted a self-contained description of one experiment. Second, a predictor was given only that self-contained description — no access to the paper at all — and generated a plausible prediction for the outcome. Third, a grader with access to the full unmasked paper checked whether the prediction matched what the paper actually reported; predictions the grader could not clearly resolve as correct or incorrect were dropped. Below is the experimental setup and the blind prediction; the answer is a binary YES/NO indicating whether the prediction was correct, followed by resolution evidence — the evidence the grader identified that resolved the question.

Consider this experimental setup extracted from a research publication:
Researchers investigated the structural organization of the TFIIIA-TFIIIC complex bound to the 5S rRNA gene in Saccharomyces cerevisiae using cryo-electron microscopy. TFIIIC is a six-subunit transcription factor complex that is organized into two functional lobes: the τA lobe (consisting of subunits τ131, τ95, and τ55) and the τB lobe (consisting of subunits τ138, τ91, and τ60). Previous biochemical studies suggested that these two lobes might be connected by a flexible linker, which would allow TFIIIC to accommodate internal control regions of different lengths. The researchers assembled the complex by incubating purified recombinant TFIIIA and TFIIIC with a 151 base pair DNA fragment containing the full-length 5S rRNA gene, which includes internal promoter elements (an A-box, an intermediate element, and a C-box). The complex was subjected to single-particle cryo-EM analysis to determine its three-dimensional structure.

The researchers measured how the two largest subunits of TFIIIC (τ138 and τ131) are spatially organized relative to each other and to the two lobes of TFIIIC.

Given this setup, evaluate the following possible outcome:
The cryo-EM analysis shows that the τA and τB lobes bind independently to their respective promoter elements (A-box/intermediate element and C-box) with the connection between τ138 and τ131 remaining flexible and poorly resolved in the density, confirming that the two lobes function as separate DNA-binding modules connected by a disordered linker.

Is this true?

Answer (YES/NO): NO